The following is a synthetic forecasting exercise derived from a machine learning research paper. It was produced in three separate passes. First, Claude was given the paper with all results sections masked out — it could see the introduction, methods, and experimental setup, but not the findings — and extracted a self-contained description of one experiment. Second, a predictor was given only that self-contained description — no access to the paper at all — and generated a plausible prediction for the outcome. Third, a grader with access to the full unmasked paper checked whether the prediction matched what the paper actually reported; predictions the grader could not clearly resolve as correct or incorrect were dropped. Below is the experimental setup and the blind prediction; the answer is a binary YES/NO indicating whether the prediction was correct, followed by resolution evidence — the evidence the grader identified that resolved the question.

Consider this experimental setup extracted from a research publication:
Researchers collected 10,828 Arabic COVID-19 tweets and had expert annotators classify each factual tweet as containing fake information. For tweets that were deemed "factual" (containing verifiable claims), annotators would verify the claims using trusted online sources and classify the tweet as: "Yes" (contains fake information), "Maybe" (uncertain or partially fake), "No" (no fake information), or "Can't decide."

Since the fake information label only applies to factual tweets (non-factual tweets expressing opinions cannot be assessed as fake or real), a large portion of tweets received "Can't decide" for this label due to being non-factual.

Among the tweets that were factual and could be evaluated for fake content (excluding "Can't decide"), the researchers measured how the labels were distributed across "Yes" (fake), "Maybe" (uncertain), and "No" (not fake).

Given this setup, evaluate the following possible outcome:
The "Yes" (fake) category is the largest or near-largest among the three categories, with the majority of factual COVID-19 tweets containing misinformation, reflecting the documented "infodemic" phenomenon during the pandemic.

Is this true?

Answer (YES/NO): NO